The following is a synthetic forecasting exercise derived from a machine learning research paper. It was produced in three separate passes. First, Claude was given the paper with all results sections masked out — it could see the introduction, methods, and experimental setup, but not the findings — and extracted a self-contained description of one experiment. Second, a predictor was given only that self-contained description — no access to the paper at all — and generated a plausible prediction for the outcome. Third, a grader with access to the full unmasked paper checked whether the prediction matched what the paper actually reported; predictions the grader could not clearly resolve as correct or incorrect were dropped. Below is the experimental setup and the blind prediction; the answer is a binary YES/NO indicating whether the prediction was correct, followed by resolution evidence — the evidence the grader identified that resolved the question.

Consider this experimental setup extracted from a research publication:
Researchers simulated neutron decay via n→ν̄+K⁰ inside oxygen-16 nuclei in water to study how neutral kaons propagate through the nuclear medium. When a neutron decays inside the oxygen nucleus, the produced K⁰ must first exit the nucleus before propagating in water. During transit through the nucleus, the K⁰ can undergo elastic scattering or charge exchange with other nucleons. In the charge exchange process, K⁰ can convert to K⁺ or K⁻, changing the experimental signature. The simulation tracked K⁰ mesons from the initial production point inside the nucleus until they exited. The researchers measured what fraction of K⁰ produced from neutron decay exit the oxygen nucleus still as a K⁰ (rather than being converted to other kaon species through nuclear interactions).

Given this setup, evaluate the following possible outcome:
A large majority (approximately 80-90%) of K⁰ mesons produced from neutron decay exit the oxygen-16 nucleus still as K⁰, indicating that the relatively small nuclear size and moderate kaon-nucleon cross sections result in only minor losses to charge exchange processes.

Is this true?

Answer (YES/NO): NO